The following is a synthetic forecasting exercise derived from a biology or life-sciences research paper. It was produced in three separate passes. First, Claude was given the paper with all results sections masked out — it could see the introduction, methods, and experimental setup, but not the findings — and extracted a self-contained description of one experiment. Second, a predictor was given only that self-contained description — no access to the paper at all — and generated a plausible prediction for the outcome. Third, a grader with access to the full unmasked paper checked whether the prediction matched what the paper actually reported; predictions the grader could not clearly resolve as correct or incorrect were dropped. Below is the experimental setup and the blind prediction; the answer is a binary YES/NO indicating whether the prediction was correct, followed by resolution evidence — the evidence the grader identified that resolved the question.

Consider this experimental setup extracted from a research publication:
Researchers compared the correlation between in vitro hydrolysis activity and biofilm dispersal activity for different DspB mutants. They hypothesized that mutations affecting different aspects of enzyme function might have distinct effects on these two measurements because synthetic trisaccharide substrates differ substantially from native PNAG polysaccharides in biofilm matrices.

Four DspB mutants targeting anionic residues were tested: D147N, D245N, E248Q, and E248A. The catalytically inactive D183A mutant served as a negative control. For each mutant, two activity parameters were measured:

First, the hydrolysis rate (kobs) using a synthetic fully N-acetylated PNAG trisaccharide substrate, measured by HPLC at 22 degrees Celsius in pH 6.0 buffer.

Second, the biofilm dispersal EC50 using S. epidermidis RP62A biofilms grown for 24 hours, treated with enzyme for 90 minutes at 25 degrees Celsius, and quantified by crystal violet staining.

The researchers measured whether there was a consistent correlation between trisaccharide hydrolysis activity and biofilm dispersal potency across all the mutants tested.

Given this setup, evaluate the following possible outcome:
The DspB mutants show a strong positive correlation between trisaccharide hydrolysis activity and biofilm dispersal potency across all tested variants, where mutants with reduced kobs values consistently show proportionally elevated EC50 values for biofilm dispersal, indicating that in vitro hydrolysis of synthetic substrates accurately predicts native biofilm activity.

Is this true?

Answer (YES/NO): NO